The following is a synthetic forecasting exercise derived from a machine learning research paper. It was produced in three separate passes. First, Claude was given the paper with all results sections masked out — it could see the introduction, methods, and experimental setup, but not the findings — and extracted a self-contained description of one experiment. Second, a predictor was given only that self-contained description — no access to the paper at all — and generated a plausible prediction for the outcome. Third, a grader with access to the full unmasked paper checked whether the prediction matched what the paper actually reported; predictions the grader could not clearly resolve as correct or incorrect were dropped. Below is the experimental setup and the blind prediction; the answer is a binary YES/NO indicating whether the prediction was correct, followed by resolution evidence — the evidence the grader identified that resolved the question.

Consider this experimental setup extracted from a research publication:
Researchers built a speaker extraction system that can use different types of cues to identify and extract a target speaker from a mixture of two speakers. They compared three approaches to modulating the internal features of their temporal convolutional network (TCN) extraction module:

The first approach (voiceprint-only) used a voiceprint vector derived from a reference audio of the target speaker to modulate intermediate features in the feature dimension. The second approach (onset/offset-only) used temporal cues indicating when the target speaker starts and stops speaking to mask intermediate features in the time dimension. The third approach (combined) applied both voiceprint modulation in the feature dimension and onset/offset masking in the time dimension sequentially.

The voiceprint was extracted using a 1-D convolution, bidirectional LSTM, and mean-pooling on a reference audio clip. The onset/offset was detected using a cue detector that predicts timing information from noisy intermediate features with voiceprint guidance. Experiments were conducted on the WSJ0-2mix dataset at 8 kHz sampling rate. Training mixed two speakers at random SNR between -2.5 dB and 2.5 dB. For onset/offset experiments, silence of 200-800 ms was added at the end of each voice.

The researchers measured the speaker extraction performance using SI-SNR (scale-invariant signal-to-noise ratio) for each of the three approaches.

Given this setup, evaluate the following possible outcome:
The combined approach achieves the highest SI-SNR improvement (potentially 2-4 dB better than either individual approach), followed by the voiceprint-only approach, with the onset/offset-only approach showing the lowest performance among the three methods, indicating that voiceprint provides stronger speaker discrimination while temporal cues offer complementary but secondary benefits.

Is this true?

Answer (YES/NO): NO